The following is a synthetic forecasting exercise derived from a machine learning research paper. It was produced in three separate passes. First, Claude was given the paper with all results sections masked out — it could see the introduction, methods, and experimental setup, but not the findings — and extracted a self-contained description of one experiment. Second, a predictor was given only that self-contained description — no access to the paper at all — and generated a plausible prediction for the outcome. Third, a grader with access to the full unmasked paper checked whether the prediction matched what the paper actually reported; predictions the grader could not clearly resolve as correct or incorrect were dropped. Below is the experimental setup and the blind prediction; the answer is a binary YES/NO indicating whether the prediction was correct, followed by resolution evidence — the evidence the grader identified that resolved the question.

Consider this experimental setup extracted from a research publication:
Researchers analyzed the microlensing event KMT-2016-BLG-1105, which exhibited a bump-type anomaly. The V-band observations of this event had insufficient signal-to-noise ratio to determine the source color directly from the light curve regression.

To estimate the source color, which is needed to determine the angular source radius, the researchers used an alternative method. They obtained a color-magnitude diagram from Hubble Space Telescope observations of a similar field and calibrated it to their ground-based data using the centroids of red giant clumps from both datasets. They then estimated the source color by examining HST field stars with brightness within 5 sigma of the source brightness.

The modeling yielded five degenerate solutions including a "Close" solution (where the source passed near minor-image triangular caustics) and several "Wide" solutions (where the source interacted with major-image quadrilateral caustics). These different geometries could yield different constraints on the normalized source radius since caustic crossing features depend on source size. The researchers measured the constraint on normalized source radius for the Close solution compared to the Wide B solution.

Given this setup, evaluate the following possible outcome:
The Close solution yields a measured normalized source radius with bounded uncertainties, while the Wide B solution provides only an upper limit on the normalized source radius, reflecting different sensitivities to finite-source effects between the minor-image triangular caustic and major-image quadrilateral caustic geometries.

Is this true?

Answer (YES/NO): NO